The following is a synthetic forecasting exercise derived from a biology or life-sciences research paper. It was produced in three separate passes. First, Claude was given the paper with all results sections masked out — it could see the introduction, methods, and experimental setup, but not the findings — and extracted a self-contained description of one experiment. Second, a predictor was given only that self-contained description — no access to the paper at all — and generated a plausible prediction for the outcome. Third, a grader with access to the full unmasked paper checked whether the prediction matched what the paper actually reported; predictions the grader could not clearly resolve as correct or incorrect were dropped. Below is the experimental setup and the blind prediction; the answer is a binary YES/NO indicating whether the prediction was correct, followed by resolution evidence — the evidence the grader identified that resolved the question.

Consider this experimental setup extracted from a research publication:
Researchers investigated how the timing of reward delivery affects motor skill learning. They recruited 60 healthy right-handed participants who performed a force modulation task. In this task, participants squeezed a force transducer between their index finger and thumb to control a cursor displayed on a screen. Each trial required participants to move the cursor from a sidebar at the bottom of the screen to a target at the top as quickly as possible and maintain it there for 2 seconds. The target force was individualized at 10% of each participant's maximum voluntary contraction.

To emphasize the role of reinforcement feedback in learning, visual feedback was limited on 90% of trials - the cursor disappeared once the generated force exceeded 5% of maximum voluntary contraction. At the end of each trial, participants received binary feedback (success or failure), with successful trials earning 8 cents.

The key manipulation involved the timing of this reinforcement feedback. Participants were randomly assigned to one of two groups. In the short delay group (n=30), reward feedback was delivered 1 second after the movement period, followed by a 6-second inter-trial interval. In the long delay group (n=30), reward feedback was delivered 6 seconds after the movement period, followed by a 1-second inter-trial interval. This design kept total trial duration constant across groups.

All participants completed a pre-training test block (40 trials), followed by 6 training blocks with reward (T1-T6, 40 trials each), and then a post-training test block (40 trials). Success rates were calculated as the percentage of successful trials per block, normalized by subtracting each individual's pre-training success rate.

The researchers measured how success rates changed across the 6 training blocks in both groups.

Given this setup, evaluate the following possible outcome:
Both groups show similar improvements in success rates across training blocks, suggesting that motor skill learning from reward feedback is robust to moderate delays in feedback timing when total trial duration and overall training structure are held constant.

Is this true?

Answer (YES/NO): NO